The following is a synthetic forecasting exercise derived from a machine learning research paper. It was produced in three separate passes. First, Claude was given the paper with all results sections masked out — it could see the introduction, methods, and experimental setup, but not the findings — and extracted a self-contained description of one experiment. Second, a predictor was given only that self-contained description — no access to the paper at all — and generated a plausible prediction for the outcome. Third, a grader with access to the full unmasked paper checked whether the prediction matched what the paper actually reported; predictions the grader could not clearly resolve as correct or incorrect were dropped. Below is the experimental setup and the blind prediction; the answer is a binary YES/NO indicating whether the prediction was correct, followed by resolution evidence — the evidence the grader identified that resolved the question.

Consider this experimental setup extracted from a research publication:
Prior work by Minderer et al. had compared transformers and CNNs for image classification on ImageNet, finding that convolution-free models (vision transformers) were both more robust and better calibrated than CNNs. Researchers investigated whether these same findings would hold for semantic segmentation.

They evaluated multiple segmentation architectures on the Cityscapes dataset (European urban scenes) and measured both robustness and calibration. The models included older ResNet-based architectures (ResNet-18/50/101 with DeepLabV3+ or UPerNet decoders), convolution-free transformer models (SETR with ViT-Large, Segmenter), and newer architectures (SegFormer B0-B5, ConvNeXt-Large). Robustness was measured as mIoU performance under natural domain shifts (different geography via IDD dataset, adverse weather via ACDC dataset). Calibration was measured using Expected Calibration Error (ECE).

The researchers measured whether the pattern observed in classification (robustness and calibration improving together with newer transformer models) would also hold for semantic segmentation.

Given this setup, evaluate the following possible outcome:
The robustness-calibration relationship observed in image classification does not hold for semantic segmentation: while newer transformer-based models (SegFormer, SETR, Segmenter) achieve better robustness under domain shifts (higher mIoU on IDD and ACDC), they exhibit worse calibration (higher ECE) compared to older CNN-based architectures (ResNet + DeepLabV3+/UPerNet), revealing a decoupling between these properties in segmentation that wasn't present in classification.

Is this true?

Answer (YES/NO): NO